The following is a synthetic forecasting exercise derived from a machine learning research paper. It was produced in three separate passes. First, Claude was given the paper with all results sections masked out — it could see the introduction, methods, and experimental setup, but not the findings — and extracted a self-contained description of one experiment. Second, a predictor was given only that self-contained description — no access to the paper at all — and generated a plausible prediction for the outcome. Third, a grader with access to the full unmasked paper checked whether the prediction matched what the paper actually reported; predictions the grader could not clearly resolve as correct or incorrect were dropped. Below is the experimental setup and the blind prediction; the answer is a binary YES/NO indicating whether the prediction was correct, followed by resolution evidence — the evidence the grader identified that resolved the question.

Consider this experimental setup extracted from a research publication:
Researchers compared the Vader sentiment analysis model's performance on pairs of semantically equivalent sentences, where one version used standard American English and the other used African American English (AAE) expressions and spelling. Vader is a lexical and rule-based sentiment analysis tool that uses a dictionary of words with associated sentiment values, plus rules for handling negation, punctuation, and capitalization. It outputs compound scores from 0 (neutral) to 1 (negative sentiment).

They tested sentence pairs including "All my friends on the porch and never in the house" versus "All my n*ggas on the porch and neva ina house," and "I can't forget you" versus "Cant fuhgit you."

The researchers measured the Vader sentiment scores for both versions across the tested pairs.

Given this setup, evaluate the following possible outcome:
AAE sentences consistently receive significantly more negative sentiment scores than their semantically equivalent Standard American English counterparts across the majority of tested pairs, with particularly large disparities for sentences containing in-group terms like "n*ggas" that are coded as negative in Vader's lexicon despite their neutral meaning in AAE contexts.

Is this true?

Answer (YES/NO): NO